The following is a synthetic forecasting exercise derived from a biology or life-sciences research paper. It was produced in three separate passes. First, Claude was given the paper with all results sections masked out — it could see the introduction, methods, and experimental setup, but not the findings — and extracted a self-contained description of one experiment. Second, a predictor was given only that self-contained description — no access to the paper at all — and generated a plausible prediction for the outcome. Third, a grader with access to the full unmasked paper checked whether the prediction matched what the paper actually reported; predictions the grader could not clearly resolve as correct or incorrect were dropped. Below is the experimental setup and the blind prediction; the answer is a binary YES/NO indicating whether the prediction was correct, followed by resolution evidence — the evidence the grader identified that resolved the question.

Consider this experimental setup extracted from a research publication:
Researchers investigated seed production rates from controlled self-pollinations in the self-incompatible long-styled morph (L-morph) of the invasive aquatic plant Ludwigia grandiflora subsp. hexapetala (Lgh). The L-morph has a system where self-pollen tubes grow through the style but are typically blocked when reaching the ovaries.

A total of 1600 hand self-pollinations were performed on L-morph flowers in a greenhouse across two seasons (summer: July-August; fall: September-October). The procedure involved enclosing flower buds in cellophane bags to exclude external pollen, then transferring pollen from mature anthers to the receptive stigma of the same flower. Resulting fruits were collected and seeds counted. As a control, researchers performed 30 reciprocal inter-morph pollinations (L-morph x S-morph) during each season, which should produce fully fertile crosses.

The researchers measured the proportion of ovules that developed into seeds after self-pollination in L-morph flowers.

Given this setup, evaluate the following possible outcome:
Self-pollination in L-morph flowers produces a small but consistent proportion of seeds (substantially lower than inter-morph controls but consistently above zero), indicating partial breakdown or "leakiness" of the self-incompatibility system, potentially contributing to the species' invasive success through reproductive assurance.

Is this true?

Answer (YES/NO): NO